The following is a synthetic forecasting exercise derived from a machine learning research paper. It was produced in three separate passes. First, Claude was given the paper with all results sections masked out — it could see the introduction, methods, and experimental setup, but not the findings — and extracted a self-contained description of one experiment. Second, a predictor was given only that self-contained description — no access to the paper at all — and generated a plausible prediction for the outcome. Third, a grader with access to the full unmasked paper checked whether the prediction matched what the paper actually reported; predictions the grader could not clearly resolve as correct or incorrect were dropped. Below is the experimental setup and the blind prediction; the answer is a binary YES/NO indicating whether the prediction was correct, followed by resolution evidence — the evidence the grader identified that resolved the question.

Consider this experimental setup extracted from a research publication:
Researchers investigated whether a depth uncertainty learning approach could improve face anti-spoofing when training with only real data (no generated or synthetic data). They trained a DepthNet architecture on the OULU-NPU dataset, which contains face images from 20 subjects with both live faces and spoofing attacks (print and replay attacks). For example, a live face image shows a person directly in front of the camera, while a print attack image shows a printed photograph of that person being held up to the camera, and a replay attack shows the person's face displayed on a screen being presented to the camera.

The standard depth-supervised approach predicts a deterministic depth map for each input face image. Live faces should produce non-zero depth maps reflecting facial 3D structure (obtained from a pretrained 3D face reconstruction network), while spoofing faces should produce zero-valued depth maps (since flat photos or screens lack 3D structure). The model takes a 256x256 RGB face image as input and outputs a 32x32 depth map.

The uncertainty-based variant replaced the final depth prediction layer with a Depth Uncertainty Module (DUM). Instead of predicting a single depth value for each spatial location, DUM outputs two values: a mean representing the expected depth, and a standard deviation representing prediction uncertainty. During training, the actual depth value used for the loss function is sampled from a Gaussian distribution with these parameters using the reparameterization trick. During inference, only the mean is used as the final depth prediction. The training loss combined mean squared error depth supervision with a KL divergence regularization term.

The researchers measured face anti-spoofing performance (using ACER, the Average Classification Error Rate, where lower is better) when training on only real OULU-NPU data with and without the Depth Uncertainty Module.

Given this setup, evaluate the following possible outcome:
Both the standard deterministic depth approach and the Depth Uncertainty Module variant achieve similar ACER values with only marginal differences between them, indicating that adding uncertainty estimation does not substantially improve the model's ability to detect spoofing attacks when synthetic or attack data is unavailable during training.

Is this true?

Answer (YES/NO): NO